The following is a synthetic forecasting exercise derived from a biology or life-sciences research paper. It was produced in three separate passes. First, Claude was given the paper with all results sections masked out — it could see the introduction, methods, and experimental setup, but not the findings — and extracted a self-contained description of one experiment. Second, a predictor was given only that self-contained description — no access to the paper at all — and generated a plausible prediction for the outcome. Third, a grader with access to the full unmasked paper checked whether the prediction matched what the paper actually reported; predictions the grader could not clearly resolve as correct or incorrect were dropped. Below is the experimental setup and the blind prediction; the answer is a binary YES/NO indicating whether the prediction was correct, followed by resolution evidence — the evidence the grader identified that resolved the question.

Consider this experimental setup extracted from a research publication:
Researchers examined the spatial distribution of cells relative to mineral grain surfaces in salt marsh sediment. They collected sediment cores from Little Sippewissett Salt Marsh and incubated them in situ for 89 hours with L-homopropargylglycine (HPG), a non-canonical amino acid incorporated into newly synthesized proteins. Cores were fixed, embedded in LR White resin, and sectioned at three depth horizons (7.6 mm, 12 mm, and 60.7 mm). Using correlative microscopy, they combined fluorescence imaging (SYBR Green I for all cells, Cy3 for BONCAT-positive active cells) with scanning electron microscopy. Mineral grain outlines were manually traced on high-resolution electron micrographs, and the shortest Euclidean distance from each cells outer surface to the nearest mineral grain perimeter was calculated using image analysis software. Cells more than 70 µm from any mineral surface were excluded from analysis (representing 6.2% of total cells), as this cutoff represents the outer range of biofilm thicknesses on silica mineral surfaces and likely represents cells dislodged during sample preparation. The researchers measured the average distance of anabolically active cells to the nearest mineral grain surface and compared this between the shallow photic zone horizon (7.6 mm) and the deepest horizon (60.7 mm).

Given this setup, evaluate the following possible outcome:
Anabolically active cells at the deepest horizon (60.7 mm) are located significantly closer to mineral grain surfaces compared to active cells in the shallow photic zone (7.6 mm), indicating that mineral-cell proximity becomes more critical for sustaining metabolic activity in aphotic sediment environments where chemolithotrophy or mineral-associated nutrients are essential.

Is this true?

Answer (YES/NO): YES